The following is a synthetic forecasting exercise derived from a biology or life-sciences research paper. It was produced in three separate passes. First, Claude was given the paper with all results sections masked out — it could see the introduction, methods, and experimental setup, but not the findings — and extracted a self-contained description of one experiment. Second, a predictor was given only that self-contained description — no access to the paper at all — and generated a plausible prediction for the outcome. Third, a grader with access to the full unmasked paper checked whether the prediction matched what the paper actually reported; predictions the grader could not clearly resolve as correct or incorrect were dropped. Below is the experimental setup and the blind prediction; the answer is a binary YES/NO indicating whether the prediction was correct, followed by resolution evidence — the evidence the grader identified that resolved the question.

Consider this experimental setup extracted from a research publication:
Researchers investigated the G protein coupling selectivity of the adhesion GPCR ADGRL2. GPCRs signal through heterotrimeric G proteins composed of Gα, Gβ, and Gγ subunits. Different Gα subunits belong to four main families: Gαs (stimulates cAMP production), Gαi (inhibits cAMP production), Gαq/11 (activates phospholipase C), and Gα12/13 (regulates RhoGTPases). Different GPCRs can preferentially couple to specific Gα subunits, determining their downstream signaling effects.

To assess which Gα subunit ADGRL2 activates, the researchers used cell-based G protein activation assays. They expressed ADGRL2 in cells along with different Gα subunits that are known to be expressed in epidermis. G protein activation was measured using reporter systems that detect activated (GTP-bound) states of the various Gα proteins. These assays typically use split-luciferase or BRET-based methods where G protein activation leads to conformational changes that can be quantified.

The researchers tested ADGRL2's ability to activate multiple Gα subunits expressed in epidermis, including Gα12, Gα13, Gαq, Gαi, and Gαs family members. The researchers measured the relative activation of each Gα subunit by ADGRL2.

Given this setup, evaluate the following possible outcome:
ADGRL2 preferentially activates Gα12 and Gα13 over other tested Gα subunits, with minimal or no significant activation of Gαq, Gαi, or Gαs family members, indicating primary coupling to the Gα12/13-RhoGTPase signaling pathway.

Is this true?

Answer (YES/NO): YES